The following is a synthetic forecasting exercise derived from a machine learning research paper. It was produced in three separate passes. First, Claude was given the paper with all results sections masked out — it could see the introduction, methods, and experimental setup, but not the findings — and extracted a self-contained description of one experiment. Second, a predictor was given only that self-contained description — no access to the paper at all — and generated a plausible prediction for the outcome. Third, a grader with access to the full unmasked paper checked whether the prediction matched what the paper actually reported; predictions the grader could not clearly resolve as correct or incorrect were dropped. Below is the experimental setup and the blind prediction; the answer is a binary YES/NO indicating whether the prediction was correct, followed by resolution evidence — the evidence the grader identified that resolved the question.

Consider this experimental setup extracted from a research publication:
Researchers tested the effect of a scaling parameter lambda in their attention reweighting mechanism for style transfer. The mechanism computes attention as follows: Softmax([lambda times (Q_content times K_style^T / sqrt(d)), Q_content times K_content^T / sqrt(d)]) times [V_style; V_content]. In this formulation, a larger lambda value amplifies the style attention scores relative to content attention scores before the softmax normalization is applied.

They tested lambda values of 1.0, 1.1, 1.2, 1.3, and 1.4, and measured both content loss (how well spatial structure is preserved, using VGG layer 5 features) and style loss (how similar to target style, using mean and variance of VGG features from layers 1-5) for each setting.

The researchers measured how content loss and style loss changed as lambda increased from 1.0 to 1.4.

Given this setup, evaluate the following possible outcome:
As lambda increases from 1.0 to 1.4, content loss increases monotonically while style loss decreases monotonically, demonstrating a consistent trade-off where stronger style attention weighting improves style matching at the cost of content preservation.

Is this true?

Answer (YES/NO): YES